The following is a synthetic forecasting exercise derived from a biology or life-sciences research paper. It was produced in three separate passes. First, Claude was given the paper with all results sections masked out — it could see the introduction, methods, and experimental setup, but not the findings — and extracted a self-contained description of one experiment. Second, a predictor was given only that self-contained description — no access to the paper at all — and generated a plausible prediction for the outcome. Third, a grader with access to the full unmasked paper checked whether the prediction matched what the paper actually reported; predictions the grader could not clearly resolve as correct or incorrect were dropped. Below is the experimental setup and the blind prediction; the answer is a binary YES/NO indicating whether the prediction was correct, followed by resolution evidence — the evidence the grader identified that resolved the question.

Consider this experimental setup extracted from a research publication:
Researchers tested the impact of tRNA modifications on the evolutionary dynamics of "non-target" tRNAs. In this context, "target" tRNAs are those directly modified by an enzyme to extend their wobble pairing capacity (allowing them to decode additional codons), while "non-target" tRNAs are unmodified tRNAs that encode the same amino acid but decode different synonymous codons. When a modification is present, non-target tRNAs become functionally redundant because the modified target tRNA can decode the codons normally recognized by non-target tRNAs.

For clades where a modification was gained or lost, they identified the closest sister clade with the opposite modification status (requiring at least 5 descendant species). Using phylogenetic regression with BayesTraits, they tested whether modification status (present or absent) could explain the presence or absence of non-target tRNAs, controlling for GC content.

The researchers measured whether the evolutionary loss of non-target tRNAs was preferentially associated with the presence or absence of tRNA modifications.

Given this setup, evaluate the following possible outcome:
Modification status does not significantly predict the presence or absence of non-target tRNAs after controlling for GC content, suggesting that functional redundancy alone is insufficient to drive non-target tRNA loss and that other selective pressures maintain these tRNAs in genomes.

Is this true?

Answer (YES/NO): NO